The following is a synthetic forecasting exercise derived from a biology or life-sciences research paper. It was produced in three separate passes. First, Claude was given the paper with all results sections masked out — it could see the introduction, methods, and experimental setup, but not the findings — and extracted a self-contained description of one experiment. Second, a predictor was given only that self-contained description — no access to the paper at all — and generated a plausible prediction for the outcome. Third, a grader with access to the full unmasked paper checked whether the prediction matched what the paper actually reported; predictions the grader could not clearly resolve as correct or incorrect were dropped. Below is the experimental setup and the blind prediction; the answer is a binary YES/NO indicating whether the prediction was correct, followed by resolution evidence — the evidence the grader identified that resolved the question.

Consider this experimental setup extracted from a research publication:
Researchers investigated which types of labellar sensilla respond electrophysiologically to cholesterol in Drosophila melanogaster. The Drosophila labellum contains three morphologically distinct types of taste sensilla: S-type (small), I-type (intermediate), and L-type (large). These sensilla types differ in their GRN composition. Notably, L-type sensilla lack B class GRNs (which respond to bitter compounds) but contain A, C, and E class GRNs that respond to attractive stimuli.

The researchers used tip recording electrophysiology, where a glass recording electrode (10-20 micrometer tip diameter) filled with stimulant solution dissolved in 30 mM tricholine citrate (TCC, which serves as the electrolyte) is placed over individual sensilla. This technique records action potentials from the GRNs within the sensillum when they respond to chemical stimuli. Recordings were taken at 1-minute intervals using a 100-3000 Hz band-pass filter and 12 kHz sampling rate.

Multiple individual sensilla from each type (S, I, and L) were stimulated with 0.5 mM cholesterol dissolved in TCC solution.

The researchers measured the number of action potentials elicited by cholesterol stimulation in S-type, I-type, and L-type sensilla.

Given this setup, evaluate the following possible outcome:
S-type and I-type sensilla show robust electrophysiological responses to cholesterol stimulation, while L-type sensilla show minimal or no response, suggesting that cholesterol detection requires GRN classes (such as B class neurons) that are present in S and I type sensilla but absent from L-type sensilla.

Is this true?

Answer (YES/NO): NO